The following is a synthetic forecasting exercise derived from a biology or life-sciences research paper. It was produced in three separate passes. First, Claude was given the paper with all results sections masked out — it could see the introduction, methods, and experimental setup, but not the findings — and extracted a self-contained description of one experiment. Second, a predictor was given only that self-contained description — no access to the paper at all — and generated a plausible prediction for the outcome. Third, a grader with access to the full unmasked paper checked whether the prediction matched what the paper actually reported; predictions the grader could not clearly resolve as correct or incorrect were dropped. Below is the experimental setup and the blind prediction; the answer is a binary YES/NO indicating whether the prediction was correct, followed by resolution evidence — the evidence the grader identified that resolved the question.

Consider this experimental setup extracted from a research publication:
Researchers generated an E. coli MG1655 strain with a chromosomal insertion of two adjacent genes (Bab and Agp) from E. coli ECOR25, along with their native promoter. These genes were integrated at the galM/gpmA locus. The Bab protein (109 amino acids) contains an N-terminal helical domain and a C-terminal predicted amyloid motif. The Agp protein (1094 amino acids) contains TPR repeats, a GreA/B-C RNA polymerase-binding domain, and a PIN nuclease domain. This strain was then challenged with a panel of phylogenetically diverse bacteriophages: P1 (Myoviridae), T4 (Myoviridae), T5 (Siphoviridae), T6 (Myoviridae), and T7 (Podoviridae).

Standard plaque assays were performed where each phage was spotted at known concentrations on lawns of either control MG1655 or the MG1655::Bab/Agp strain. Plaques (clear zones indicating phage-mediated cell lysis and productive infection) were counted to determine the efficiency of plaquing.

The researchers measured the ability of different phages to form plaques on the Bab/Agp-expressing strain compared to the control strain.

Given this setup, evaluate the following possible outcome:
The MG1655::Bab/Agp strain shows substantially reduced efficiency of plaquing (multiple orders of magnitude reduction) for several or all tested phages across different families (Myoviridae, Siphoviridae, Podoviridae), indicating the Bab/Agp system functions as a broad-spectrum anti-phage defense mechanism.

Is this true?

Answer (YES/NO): NO